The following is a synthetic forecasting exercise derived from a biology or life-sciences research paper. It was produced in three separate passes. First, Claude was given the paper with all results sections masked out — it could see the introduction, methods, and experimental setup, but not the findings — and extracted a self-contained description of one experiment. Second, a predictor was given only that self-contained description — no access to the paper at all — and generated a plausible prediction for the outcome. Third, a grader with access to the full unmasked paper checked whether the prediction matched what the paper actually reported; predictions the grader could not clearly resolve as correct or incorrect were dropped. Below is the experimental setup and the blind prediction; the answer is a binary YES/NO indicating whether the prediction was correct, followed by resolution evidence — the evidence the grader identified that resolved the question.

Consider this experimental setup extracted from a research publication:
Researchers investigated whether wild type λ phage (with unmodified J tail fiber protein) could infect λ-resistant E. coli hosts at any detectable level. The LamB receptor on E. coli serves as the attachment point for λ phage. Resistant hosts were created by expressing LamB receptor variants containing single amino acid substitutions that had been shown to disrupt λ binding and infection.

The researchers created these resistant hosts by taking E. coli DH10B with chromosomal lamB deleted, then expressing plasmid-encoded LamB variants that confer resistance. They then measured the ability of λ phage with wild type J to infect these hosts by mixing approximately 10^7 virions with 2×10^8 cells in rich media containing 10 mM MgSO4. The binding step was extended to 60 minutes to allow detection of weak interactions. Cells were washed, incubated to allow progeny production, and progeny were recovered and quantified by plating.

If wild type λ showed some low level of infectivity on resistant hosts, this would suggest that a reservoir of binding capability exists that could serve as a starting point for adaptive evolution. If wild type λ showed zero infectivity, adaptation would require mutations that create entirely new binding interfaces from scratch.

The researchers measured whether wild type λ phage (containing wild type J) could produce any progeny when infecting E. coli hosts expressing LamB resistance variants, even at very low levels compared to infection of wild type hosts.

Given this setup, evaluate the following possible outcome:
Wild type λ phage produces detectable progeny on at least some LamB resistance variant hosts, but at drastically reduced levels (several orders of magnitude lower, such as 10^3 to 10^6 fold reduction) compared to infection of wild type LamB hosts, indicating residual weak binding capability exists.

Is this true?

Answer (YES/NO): NO